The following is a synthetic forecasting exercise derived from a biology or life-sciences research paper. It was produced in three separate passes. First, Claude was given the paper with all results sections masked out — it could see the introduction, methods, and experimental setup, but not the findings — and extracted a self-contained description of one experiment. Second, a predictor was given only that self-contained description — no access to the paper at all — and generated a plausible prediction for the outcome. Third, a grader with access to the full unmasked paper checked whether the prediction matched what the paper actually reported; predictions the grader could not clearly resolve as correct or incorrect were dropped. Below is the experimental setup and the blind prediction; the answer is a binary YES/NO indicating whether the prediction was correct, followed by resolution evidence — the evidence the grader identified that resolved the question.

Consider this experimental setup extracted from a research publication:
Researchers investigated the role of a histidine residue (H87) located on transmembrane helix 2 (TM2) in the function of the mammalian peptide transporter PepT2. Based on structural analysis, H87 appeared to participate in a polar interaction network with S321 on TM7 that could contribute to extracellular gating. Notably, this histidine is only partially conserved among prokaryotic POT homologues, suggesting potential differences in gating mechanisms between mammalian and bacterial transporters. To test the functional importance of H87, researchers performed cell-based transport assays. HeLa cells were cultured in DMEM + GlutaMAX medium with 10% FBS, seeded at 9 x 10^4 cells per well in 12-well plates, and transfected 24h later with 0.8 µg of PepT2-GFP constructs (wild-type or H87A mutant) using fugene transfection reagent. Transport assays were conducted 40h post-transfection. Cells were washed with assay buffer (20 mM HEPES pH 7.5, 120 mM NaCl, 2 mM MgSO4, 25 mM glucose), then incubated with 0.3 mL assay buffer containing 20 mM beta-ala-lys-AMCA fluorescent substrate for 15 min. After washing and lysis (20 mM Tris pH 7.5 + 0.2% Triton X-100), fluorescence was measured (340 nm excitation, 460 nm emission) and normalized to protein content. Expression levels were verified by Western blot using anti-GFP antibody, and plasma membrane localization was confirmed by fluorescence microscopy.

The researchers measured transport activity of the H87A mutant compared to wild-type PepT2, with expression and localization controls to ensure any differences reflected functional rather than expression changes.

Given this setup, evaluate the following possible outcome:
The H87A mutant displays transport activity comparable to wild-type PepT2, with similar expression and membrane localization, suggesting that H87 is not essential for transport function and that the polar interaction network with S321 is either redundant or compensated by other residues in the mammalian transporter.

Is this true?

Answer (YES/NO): NO